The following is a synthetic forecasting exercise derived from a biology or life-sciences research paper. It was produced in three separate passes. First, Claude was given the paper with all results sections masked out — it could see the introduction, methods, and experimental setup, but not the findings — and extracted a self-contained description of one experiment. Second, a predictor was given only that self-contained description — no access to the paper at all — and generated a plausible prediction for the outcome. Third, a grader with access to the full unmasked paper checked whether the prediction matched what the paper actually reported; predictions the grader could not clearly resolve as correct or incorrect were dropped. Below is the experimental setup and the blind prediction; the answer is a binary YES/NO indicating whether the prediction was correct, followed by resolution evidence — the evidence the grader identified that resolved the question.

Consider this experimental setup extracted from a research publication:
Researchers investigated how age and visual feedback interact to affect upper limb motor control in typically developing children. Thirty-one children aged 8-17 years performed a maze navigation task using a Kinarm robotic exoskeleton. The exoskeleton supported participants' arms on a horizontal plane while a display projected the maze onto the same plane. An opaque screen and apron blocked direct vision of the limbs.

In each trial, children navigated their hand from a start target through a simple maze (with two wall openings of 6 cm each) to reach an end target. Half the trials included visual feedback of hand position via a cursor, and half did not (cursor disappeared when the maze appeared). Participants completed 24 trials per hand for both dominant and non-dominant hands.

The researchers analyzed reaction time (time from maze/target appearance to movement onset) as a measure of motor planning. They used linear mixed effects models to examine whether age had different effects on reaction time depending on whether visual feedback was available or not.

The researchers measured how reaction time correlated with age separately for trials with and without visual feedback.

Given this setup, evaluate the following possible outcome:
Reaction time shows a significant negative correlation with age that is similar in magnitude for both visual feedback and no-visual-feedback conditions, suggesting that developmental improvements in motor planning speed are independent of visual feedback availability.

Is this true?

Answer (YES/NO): YES